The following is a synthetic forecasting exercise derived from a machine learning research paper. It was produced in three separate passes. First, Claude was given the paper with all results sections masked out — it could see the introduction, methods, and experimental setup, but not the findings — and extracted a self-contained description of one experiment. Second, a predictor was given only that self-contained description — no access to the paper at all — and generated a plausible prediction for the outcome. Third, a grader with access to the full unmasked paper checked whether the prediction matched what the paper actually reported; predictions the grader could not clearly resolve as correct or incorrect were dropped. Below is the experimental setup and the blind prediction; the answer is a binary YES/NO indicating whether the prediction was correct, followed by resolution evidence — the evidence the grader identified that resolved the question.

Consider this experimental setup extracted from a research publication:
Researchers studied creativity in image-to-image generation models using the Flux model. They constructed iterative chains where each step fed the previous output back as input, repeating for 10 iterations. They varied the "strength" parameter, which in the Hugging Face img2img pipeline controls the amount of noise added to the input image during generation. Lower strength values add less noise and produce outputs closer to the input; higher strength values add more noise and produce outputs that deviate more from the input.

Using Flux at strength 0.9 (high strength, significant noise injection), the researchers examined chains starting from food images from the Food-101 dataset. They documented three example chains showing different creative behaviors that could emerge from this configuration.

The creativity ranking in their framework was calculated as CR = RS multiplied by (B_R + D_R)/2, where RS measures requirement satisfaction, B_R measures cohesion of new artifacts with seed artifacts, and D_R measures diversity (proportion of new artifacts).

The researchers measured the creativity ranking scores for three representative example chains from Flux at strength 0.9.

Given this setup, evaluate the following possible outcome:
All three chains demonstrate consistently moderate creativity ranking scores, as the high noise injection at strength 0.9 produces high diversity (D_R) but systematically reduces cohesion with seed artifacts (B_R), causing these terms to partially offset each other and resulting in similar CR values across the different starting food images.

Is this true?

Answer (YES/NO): NO